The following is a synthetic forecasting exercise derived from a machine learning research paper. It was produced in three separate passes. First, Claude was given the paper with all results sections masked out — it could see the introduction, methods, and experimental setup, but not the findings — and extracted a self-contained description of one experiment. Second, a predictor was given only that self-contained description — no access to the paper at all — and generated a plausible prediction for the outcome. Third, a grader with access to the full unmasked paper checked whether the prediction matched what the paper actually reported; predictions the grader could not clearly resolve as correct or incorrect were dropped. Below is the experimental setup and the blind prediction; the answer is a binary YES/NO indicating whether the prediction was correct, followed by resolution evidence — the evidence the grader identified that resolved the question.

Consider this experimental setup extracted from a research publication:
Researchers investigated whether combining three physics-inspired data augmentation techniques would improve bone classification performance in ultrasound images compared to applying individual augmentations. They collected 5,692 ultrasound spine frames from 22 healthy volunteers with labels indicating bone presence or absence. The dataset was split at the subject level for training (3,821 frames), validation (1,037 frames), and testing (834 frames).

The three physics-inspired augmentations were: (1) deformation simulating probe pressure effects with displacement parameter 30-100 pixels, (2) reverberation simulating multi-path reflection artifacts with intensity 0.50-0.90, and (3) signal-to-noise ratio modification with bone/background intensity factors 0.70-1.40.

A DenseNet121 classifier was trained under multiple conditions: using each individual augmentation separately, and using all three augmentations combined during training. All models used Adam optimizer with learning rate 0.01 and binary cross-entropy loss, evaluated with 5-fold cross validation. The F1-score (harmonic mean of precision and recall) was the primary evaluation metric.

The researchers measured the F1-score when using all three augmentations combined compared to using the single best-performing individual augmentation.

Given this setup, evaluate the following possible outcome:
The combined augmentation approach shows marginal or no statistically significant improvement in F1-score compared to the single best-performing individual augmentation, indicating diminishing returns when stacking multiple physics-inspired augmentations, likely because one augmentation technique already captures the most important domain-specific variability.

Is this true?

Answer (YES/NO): NO